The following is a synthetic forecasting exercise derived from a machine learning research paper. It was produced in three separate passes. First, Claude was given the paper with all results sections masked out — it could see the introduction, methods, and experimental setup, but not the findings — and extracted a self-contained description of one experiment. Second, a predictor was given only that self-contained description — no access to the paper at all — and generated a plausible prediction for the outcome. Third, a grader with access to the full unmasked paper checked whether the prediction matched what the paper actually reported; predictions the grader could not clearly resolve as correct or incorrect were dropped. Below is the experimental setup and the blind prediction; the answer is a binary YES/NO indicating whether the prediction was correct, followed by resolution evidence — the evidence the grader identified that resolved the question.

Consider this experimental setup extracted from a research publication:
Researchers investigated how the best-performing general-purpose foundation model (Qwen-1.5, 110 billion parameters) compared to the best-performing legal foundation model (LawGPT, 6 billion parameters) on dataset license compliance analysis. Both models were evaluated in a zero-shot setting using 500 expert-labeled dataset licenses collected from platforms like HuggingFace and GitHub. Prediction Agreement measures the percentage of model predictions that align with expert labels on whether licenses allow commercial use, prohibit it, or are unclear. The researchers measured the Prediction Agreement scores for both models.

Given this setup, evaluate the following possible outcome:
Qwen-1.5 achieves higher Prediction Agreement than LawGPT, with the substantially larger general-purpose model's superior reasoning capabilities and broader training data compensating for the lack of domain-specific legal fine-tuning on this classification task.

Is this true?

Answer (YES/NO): YES